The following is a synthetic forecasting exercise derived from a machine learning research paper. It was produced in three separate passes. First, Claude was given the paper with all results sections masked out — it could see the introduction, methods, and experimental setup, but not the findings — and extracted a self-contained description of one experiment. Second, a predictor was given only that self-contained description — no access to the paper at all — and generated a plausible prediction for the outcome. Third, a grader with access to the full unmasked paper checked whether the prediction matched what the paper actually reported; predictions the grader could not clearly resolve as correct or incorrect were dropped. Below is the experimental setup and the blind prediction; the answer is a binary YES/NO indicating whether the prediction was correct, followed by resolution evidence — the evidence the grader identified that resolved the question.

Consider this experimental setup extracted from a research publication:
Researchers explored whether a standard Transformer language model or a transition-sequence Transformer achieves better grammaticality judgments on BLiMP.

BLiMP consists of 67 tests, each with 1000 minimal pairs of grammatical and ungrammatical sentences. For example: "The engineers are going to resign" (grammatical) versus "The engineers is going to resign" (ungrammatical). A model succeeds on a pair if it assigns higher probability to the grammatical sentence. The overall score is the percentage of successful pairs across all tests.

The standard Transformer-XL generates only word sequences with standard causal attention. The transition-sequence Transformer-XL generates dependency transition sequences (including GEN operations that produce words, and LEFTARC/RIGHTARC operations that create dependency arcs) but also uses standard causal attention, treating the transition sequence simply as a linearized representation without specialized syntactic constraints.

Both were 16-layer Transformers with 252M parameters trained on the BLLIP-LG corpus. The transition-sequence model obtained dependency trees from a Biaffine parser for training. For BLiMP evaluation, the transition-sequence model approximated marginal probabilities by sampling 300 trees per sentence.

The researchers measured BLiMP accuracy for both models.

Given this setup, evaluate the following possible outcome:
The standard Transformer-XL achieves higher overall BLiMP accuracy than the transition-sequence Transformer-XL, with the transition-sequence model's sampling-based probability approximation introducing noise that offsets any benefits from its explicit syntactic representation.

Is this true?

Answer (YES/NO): NO